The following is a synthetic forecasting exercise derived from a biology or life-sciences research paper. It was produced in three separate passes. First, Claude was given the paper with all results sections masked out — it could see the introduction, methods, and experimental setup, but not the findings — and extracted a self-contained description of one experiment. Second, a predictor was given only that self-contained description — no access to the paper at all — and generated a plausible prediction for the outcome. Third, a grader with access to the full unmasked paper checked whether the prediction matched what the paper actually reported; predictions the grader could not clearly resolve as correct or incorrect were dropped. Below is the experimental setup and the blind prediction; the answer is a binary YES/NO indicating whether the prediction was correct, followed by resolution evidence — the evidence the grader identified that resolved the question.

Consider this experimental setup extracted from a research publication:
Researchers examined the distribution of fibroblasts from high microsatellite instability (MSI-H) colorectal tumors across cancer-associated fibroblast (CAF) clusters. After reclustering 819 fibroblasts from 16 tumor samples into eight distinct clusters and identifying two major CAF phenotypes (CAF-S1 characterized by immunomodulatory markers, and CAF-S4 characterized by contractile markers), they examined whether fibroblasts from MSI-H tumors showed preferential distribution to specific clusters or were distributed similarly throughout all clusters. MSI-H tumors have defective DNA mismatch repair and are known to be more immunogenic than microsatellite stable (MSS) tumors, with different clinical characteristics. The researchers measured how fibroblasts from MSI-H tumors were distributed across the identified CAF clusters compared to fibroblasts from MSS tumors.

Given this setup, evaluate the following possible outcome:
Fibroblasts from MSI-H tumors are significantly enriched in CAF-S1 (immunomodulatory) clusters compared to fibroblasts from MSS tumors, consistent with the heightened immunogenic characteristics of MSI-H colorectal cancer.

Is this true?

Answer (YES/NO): NO